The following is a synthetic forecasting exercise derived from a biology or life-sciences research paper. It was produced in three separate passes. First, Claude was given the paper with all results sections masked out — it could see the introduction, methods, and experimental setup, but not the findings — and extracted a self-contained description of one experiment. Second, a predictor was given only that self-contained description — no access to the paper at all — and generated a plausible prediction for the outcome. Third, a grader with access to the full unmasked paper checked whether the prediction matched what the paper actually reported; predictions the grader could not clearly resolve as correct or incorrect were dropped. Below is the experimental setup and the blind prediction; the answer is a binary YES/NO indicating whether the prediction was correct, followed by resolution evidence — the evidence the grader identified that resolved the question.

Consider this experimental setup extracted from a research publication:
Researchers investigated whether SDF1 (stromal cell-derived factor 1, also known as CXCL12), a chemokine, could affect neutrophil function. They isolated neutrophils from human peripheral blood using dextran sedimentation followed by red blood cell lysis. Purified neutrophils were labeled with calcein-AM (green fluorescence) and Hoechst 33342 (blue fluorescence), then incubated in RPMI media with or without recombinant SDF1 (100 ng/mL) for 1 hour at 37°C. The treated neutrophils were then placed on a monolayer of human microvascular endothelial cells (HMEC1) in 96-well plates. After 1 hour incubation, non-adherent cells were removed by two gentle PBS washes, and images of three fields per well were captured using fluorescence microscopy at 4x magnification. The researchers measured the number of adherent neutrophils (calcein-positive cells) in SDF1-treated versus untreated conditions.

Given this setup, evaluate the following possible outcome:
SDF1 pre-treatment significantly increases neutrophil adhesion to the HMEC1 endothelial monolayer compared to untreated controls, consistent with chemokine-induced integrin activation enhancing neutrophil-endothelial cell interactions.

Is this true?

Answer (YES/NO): YES